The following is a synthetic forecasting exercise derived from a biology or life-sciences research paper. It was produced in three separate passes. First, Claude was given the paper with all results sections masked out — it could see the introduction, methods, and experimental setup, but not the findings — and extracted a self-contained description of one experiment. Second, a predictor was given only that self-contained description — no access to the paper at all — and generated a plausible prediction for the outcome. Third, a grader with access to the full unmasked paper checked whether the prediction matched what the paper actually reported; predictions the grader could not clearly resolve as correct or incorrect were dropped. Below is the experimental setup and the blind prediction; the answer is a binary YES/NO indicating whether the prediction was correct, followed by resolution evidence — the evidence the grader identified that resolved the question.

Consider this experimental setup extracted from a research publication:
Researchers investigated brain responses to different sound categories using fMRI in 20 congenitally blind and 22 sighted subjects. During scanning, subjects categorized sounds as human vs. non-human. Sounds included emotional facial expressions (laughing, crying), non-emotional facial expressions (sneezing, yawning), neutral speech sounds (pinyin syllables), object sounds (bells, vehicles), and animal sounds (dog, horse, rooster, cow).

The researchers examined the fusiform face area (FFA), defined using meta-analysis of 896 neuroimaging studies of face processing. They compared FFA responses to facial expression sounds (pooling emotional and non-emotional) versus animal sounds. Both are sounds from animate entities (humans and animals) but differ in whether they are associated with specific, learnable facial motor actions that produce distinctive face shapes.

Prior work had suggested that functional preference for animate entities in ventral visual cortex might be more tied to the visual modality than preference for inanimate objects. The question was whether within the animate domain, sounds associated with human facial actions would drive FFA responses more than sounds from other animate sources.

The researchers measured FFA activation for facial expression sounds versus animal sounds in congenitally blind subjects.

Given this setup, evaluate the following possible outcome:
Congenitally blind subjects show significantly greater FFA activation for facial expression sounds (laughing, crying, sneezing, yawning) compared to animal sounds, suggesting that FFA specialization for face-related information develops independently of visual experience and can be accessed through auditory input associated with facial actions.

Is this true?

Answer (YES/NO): YES